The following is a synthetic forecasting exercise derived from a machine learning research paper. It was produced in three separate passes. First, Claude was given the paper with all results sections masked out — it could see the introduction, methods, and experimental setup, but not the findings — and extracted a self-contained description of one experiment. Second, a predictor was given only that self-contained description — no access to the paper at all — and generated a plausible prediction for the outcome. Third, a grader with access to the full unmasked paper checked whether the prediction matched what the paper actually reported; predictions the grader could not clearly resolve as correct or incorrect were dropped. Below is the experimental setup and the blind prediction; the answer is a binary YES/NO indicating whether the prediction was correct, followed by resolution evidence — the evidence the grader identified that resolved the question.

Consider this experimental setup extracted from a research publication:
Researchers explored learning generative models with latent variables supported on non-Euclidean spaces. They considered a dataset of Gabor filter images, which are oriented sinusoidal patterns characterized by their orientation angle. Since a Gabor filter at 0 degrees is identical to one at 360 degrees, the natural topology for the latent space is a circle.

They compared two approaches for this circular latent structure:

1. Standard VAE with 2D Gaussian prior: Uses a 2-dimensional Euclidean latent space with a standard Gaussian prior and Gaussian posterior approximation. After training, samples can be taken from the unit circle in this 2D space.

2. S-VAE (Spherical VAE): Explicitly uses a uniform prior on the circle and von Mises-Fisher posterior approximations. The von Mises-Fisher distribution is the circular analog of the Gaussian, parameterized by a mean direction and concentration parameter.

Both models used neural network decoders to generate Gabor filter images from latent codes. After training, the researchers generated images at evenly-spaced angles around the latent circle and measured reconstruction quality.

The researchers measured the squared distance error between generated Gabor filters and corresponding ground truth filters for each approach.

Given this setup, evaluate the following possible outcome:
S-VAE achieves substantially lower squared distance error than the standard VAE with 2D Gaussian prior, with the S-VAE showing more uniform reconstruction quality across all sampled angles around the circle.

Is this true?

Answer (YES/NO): NO